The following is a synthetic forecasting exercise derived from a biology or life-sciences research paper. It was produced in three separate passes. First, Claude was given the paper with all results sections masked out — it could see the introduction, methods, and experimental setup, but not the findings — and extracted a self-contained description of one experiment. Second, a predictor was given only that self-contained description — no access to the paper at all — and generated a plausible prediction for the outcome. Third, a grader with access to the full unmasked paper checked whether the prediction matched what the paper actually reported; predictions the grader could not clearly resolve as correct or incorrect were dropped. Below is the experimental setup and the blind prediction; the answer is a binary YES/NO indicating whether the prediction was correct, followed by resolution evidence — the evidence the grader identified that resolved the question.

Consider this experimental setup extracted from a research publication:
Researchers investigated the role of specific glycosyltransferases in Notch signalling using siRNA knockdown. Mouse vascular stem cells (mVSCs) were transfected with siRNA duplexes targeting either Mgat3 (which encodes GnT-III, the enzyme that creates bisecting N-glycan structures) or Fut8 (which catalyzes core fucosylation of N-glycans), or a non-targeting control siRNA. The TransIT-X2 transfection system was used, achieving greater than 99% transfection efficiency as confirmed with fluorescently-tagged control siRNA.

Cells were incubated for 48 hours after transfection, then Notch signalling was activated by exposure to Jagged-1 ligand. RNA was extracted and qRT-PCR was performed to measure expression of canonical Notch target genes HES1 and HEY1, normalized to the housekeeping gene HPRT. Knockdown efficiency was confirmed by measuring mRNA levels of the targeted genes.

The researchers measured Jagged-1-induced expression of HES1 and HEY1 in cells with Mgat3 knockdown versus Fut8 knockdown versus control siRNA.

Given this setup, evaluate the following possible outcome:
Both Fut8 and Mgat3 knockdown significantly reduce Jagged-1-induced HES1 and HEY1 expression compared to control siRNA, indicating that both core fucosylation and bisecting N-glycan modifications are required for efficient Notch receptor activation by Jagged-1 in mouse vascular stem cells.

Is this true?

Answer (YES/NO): YES